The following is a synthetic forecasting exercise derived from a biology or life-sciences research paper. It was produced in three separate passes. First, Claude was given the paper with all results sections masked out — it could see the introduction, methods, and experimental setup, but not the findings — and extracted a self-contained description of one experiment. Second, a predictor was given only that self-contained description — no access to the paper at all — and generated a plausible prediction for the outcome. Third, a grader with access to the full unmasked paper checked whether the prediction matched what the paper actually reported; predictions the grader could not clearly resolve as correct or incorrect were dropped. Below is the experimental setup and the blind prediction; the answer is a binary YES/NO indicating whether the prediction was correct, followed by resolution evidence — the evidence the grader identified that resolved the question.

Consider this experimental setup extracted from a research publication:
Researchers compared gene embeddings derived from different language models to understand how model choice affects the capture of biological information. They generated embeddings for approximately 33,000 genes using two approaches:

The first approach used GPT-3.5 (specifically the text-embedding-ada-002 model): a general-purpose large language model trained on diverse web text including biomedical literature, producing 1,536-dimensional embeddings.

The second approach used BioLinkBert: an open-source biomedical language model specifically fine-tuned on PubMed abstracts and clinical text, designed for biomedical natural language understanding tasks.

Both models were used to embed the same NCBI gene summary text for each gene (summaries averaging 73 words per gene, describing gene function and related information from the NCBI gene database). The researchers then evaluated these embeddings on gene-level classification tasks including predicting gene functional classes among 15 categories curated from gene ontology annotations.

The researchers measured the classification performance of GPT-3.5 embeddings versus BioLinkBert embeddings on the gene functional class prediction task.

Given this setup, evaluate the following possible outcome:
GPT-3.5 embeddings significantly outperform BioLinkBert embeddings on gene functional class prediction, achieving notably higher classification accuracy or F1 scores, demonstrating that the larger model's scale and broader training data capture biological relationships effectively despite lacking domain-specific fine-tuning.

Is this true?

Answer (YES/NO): NO